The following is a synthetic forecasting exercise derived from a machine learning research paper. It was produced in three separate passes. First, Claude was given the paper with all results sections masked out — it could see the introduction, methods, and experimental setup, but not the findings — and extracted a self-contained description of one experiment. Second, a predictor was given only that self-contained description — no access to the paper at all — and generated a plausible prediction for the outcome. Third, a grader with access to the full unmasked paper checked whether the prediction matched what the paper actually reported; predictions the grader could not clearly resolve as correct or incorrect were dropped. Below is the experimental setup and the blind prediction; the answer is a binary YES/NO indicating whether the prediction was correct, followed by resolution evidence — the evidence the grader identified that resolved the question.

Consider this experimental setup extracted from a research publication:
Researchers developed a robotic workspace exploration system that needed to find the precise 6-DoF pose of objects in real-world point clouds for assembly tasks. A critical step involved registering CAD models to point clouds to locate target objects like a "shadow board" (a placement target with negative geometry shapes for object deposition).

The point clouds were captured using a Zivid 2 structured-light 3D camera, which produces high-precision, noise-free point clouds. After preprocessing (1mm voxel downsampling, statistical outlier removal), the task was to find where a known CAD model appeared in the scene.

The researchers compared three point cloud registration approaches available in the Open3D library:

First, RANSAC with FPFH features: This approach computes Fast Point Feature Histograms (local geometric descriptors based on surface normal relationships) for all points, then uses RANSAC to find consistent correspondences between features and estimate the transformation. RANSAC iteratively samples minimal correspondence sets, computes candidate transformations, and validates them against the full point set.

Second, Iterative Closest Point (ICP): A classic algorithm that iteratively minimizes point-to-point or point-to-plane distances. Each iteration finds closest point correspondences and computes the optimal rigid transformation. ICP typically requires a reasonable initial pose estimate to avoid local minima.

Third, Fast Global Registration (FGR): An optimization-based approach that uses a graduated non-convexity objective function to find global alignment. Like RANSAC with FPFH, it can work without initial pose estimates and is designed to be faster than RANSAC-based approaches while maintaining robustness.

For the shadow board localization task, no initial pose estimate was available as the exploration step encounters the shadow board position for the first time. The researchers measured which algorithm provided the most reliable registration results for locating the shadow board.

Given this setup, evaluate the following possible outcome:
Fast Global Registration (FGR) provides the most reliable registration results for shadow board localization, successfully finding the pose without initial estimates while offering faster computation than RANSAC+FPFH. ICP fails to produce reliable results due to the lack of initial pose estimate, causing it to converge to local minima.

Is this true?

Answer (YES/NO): NO